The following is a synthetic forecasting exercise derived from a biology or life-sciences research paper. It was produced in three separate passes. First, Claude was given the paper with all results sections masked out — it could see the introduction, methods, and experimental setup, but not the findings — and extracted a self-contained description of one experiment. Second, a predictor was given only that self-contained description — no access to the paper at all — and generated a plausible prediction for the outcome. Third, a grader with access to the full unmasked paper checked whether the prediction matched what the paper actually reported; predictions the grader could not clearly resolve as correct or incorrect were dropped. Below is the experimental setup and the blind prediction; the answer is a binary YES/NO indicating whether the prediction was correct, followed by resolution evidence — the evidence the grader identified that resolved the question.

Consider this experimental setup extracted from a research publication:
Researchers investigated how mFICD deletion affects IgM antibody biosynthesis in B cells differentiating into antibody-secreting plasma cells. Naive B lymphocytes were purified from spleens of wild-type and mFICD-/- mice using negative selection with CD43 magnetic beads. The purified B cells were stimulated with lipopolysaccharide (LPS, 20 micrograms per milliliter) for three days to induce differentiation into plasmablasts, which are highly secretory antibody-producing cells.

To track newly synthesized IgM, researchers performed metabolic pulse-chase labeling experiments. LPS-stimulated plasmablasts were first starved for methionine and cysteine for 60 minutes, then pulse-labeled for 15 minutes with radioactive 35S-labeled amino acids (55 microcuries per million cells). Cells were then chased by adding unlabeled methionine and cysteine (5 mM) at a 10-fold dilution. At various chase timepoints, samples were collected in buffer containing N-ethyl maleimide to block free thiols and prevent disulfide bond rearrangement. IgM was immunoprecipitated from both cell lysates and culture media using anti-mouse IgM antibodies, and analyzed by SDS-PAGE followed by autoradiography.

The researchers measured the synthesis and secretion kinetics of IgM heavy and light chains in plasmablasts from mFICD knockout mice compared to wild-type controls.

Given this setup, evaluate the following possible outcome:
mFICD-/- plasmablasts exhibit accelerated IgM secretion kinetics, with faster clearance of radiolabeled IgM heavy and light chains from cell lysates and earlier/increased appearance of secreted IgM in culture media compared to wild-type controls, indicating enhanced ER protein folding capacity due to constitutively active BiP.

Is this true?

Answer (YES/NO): NO